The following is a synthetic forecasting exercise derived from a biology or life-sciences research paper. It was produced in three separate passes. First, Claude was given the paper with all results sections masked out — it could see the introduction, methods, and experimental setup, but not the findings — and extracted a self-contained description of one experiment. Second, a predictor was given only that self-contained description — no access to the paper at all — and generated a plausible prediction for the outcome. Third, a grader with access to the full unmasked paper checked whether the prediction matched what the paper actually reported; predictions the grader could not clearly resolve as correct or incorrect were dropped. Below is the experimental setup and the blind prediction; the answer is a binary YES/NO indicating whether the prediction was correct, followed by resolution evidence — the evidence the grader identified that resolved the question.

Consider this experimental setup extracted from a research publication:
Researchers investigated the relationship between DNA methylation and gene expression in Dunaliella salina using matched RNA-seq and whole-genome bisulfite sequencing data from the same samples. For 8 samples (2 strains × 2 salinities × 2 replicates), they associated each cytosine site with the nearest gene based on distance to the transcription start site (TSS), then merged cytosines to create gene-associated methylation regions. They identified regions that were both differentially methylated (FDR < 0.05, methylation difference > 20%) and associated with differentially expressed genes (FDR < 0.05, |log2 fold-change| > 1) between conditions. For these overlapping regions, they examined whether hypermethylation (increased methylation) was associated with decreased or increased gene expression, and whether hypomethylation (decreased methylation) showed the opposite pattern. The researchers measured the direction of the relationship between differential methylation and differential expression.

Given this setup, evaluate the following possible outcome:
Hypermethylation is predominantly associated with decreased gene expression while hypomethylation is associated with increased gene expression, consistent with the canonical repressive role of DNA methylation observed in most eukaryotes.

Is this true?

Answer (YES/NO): YES